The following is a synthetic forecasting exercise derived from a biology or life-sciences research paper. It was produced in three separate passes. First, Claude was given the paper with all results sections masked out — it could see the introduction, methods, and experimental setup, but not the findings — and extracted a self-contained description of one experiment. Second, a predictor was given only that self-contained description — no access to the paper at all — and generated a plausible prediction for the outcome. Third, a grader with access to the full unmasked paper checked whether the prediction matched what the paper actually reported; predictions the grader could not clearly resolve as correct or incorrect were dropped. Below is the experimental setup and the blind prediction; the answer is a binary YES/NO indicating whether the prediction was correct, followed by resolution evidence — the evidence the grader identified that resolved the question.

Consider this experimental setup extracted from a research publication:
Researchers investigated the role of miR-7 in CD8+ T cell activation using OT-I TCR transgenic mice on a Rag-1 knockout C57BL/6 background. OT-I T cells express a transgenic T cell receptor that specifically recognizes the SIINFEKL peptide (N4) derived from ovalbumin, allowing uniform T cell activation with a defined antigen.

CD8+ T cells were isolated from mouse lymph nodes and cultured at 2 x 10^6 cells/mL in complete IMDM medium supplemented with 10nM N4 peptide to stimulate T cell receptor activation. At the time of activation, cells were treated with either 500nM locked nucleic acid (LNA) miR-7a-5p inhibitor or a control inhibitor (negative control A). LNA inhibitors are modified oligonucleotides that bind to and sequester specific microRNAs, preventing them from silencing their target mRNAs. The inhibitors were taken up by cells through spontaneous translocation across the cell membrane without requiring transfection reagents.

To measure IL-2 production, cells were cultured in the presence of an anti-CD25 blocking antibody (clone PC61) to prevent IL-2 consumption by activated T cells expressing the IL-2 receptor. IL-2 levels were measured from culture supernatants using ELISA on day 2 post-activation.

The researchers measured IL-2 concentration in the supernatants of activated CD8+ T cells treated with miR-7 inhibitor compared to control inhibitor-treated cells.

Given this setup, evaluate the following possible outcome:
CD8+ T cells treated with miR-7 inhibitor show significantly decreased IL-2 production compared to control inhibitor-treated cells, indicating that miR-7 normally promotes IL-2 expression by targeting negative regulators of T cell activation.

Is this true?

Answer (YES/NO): NO